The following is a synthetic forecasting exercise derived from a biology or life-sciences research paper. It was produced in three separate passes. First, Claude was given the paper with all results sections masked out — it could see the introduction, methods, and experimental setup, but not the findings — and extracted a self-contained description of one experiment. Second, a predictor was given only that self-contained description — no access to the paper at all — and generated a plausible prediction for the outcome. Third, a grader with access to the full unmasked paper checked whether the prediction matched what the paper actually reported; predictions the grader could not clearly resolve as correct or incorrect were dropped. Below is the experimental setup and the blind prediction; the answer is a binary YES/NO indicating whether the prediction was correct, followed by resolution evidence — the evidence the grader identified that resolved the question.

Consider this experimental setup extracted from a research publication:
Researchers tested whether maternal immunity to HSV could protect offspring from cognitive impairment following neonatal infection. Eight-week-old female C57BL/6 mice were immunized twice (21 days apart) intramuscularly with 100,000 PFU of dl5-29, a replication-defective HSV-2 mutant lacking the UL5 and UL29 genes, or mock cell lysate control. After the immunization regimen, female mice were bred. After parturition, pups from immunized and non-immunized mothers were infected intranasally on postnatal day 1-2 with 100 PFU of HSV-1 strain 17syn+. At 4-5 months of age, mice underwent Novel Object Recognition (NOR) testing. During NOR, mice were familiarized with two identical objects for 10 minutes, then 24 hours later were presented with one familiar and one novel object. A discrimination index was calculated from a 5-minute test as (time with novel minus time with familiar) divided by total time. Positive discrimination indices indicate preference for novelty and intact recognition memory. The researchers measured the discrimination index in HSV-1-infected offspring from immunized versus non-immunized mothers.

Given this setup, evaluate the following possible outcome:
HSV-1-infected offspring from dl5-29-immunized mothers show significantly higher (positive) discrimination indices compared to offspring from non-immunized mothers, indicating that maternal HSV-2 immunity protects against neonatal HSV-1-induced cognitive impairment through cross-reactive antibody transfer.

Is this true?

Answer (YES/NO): YES